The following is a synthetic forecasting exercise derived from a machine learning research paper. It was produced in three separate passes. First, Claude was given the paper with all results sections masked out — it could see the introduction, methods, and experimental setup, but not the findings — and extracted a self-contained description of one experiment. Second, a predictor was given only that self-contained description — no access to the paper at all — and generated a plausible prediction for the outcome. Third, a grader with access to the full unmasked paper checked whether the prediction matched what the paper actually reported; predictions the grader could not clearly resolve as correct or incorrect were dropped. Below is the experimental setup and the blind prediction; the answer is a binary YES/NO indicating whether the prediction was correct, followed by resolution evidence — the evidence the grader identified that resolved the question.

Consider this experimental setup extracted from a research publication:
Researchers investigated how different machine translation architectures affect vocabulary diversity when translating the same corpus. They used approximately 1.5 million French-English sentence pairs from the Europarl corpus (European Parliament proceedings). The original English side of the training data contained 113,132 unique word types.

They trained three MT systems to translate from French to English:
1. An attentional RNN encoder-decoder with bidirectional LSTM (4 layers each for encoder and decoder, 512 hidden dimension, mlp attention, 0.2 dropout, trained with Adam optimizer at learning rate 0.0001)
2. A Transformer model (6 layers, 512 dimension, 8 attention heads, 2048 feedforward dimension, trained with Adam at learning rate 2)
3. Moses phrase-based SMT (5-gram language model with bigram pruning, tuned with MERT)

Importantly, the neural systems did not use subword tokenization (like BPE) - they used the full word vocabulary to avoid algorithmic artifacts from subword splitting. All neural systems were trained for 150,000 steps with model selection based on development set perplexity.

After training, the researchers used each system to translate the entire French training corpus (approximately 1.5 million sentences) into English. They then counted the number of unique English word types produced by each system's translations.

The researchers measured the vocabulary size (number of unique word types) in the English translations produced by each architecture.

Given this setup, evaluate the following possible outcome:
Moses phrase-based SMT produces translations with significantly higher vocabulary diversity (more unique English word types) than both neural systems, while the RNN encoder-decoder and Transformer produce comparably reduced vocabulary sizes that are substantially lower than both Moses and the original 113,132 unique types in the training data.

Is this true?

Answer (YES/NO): NO